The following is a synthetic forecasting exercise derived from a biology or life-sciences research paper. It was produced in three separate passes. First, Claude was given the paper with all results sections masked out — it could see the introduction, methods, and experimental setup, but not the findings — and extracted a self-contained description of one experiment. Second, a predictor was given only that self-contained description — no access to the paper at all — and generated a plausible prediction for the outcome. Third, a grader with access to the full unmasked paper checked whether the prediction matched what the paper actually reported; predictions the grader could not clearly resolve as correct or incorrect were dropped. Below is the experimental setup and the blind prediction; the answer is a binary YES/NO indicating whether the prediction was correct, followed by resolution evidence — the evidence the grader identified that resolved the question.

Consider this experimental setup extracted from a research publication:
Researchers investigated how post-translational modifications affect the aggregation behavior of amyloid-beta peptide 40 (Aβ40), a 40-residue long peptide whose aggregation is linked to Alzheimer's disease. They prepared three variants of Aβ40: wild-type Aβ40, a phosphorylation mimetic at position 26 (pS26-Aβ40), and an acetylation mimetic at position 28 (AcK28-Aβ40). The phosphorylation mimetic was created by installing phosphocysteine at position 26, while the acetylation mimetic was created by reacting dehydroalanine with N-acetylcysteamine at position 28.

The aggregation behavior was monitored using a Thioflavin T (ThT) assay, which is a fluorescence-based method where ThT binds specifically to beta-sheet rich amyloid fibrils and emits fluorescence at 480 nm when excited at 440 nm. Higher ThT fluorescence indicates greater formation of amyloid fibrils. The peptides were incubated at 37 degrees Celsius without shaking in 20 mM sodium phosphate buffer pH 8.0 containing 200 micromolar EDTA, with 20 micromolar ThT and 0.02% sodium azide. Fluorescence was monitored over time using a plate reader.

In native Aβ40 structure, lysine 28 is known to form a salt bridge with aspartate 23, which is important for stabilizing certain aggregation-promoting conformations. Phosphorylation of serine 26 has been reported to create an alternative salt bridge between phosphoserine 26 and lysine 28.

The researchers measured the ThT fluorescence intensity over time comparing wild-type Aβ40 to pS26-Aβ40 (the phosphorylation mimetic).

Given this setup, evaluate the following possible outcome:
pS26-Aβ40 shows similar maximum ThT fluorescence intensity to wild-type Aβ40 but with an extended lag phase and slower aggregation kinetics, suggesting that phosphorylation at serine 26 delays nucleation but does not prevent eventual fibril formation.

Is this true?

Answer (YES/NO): NO